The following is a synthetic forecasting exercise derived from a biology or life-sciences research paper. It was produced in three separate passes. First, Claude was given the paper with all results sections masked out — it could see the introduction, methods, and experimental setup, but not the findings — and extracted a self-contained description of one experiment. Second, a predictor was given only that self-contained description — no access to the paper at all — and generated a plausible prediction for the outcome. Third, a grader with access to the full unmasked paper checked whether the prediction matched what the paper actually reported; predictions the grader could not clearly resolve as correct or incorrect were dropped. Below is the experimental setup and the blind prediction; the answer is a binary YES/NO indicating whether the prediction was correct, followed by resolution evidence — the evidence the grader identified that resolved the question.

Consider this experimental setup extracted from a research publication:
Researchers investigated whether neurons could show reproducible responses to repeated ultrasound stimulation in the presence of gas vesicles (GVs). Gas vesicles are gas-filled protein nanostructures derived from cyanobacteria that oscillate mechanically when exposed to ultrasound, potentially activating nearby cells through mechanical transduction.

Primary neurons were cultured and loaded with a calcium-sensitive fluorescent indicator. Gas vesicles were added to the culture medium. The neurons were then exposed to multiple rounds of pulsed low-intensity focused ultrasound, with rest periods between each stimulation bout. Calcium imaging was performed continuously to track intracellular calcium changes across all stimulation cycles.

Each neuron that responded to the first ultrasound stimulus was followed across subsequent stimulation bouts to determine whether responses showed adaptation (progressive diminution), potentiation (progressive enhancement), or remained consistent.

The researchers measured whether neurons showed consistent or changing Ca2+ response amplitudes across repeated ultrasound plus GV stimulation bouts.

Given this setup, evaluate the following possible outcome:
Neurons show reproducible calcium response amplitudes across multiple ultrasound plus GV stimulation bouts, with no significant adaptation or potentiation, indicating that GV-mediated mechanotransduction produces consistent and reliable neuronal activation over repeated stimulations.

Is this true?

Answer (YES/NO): YES